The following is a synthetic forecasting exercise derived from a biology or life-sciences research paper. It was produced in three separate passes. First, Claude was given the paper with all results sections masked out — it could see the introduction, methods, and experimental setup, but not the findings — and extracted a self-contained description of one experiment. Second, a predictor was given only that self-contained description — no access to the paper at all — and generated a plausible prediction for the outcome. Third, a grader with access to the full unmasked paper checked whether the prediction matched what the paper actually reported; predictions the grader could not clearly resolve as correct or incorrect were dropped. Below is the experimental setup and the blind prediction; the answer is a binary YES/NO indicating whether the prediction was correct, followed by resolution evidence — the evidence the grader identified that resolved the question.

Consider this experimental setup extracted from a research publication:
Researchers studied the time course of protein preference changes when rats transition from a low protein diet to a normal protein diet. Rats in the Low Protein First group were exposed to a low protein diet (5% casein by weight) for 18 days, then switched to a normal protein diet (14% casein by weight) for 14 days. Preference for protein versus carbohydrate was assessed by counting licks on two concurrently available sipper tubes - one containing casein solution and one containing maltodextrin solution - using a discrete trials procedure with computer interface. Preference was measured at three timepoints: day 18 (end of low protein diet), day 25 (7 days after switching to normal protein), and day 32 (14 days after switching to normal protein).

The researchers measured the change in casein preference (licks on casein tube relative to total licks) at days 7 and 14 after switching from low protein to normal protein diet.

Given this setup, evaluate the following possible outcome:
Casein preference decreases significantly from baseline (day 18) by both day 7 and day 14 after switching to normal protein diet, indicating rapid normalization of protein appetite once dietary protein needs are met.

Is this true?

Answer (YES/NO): NO